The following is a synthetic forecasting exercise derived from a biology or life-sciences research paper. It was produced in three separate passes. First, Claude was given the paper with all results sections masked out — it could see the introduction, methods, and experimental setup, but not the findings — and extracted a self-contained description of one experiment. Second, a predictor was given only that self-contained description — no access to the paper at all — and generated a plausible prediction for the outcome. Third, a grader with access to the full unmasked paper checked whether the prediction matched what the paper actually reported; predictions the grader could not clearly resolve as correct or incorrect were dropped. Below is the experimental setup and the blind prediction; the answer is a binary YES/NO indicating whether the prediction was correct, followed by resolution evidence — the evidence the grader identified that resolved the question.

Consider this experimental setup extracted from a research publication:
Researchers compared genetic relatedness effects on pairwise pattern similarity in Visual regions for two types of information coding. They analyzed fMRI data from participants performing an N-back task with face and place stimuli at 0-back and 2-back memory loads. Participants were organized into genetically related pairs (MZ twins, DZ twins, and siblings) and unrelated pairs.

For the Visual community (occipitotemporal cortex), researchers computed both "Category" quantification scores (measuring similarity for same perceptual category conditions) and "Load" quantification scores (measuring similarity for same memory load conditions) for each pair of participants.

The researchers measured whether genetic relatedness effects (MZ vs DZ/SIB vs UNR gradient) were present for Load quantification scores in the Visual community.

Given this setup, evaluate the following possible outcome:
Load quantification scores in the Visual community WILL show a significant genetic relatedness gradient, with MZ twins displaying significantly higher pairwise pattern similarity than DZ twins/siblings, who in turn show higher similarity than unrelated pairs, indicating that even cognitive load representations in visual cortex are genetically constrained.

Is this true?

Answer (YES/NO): NO